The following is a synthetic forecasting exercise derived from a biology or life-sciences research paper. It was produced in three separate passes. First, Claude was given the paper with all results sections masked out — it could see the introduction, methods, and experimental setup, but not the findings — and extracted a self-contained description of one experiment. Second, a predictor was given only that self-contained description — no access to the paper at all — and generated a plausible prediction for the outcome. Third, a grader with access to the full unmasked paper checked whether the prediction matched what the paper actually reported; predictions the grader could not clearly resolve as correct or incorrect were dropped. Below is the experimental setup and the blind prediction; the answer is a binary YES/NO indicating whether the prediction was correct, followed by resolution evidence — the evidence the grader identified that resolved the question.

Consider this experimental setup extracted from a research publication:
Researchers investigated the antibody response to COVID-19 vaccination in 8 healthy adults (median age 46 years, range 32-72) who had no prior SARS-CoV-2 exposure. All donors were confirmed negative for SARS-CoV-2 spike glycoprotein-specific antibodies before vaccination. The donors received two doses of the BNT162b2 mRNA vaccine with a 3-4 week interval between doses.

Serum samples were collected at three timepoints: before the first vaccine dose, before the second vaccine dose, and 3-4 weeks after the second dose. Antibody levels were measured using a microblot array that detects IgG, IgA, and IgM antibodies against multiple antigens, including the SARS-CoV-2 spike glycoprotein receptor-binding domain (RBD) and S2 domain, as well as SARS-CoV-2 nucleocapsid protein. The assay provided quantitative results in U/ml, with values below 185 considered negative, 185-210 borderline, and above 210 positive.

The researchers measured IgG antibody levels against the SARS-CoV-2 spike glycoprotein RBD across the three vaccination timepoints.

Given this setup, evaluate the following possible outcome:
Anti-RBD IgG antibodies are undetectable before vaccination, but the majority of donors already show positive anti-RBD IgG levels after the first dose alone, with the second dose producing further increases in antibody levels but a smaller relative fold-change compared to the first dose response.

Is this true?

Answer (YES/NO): YES